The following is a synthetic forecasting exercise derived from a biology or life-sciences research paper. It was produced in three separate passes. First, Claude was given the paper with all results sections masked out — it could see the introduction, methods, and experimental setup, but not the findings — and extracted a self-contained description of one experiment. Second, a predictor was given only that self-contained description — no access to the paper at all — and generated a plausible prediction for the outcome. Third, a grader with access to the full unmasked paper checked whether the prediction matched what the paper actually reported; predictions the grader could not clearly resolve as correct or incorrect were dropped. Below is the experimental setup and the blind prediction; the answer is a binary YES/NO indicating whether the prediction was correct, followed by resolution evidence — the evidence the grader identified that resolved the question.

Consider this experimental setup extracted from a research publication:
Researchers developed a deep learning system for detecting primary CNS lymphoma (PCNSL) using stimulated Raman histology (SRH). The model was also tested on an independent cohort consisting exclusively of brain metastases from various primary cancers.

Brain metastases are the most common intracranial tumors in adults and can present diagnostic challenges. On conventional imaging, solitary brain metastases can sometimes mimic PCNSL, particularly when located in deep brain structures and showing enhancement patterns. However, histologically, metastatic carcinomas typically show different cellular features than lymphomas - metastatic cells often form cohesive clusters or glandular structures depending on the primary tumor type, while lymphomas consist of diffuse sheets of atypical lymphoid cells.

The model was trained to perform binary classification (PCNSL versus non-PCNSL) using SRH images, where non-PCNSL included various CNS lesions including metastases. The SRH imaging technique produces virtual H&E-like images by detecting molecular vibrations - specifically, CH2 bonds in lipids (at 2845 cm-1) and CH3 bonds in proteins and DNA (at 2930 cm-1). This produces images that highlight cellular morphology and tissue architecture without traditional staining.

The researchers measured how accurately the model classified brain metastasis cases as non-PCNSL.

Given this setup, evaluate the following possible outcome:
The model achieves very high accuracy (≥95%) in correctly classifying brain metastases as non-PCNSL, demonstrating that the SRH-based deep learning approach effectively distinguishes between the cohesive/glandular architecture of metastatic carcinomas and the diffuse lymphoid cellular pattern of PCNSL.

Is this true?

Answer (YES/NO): YES